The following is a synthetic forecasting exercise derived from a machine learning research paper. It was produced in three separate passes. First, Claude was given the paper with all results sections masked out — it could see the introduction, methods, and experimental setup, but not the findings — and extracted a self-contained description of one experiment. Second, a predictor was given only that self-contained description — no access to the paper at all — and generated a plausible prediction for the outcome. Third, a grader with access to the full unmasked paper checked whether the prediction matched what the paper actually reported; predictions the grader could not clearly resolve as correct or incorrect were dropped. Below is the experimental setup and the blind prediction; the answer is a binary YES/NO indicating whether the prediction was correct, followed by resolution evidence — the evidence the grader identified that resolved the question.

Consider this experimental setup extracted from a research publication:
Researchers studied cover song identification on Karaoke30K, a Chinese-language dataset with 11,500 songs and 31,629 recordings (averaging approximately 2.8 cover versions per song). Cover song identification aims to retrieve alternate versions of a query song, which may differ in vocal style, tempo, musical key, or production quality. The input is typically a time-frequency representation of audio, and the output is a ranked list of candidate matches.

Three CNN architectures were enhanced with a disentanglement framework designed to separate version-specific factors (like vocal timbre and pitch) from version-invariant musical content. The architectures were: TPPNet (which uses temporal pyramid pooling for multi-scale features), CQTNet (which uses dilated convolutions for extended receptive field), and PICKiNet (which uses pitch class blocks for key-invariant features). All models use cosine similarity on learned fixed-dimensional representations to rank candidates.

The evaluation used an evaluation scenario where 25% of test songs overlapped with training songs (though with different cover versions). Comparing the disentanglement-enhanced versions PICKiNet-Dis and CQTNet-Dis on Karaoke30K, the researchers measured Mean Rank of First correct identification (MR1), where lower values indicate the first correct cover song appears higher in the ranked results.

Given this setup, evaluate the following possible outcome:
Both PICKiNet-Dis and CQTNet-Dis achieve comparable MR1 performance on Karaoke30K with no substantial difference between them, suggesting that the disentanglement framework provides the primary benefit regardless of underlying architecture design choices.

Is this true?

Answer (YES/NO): NO